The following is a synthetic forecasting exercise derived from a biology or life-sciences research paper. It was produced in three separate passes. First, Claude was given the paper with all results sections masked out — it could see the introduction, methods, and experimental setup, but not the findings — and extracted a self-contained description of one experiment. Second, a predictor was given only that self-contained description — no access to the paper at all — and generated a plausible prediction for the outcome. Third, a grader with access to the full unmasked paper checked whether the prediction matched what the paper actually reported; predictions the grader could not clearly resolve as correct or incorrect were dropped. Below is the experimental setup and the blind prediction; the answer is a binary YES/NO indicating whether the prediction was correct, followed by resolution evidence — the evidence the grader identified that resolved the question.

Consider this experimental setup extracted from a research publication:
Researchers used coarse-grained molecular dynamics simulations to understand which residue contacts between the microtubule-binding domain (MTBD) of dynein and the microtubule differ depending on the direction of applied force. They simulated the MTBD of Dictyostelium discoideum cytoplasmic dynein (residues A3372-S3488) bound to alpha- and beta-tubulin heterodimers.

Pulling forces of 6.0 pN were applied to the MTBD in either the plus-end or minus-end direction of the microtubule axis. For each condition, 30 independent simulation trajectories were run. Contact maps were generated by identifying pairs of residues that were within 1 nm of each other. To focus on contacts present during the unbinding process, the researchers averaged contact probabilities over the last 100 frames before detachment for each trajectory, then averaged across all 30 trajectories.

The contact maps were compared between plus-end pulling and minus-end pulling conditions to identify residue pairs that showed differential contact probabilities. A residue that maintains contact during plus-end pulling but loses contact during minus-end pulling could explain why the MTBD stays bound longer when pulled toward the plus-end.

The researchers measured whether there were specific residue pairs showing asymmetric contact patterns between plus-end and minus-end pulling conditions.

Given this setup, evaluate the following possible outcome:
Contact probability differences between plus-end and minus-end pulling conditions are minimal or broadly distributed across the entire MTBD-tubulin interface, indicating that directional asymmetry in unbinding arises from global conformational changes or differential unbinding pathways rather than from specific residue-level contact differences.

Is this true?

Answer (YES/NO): NO